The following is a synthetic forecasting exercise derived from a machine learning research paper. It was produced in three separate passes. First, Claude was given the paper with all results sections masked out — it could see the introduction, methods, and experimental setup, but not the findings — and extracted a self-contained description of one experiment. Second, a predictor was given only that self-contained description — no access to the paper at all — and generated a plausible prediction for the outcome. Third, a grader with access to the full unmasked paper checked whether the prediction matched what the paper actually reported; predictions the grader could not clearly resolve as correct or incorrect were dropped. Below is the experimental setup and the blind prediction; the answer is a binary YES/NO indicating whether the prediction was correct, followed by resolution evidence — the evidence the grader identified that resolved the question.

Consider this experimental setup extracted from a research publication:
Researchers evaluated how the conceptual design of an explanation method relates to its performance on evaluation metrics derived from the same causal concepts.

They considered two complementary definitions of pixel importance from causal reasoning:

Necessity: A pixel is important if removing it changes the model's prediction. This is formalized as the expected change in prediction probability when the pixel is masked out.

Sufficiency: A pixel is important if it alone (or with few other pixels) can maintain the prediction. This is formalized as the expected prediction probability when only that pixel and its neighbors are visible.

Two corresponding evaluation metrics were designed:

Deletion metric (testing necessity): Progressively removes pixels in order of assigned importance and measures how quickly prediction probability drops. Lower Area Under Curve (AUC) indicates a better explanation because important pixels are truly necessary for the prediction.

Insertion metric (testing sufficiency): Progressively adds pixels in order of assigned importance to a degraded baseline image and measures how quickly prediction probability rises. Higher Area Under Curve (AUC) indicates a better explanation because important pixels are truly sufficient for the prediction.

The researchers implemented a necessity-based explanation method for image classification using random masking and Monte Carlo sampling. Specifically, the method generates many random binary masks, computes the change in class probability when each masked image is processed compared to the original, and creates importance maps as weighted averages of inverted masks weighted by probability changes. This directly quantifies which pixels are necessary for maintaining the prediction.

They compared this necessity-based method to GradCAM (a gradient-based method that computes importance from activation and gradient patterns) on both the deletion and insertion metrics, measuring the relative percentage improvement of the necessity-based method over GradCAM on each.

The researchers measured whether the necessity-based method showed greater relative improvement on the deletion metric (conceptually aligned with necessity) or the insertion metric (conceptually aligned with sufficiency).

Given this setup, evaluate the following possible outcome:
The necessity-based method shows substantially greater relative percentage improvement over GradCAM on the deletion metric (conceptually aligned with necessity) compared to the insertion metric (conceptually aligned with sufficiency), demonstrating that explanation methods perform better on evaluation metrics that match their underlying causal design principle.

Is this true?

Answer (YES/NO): YES